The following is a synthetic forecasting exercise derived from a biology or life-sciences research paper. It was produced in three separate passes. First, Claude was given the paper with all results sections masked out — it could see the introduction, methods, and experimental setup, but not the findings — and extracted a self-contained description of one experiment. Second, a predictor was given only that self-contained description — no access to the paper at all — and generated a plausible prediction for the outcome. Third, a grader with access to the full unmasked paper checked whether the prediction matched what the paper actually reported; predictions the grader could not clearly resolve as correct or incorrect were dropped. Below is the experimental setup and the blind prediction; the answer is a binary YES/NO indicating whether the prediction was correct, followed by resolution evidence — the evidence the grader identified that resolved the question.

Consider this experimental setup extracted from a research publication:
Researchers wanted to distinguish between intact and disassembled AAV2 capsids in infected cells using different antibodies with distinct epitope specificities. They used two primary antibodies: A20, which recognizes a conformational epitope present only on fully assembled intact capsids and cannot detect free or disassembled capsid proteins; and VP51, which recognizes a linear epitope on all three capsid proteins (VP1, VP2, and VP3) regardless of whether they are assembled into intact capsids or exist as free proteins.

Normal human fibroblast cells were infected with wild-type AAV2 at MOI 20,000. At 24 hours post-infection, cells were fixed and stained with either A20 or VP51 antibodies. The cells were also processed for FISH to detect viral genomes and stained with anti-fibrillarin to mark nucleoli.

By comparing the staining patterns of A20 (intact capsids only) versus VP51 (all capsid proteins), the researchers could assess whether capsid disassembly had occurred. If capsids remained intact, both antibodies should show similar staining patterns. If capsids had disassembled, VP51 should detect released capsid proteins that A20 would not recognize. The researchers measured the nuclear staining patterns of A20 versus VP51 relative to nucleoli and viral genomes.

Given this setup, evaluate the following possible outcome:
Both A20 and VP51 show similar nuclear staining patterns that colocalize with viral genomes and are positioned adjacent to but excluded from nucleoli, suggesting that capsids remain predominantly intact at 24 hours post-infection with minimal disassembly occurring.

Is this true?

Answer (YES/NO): NO